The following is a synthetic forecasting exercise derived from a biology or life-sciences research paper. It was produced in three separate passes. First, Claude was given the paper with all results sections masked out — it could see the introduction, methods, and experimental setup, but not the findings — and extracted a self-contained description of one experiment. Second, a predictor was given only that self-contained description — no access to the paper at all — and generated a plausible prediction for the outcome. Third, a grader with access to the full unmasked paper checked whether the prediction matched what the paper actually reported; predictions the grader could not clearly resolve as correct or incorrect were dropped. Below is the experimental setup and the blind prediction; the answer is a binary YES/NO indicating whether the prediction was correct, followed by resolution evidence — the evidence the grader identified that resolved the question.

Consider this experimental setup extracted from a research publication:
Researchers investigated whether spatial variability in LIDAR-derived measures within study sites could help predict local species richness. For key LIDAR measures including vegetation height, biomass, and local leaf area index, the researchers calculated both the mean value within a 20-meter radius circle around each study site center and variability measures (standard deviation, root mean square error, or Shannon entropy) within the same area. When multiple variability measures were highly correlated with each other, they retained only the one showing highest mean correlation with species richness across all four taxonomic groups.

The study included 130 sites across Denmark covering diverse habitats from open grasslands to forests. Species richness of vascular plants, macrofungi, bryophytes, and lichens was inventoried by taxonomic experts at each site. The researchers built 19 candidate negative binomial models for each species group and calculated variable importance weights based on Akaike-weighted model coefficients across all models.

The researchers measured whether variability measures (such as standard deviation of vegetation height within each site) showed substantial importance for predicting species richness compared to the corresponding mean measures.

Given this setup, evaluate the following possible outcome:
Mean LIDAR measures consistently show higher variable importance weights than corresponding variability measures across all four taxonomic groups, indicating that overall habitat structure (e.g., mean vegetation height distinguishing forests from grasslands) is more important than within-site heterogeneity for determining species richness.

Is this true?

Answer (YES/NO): NO